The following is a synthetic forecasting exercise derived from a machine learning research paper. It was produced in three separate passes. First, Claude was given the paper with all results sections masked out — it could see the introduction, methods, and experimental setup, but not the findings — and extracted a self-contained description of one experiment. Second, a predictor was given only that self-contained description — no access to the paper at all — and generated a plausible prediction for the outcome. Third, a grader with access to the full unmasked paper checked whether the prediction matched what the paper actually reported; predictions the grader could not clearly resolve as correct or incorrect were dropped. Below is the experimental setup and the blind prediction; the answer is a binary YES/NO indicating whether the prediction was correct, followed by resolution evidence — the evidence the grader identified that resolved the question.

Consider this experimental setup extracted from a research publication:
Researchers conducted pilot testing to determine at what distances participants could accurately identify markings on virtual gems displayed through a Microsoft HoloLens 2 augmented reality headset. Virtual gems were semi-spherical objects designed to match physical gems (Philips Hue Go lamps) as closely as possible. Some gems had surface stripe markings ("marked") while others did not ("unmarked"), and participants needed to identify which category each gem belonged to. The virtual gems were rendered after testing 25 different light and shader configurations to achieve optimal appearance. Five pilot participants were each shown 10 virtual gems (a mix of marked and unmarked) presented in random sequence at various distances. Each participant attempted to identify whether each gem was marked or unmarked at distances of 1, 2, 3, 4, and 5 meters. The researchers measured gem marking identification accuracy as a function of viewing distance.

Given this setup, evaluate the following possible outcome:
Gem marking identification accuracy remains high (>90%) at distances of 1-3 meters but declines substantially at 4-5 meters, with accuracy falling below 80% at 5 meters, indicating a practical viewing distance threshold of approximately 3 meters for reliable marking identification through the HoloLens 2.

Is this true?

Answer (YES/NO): YES